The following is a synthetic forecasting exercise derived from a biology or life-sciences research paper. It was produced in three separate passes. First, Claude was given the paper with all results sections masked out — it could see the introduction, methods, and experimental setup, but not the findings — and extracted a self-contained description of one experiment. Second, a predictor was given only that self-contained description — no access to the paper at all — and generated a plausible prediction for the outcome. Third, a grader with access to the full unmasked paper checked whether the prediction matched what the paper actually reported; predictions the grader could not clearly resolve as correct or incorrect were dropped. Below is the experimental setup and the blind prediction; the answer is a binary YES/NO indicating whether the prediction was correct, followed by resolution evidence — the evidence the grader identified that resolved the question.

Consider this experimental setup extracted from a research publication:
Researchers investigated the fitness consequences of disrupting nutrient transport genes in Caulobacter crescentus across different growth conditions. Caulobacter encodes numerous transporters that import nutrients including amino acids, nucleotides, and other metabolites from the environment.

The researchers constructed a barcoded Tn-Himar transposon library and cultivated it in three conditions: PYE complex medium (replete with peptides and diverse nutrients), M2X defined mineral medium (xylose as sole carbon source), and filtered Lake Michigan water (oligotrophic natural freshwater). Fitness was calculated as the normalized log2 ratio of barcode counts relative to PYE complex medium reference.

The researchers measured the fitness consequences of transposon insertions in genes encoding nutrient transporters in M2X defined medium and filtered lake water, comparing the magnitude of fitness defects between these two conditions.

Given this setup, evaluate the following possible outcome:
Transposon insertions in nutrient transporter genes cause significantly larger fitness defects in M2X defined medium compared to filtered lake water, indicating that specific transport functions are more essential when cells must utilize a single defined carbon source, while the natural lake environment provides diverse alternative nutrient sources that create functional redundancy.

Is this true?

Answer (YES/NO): YES